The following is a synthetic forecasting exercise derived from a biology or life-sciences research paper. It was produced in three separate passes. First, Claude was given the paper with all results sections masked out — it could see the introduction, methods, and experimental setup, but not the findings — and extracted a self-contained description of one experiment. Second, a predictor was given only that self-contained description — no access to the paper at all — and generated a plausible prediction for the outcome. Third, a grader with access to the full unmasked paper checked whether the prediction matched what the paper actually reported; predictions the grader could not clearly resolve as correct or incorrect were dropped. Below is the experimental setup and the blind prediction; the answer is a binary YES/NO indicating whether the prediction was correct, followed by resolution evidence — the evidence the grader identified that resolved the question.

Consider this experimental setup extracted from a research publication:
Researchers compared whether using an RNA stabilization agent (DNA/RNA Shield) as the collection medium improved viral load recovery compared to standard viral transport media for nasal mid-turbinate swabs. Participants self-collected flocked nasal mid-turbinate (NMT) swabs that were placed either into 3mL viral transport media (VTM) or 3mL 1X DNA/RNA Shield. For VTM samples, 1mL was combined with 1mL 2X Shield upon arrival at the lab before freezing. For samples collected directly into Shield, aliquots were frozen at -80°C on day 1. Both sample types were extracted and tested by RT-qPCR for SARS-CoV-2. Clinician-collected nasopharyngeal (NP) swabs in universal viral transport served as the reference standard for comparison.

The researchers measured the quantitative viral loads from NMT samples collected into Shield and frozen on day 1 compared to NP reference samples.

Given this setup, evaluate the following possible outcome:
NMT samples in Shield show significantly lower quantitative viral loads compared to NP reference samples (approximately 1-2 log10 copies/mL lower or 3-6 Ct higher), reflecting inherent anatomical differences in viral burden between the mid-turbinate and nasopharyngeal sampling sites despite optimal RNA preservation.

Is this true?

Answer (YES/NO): NO